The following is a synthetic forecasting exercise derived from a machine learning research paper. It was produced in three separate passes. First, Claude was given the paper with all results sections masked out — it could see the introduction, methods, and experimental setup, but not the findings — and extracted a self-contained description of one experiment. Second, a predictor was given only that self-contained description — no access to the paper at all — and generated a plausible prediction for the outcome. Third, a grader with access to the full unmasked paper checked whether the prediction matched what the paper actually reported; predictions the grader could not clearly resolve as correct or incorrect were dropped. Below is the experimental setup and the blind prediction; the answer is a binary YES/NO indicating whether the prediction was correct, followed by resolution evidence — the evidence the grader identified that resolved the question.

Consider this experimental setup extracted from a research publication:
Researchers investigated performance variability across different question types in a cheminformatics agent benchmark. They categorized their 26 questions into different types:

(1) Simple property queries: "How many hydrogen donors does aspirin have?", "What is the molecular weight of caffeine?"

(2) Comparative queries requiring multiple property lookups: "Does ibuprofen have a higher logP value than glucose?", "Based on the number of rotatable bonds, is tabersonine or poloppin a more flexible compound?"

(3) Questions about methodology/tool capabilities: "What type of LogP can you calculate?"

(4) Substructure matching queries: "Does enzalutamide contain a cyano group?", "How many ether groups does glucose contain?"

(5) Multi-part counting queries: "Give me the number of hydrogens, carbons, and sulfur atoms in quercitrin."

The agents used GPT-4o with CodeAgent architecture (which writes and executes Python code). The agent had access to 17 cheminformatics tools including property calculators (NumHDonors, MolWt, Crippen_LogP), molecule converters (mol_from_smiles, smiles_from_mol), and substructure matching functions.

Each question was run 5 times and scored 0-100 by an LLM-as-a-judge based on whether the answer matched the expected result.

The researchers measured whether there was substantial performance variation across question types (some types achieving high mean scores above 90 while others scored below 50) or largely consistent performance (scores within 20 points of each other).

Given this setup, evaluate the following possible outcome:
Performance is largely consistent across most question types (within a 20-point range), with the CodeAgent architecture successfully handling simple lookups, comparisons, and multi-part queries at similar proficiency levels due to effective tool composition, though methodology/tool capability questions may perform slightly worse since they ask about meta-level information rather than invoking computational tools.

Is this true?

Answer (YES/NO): NO